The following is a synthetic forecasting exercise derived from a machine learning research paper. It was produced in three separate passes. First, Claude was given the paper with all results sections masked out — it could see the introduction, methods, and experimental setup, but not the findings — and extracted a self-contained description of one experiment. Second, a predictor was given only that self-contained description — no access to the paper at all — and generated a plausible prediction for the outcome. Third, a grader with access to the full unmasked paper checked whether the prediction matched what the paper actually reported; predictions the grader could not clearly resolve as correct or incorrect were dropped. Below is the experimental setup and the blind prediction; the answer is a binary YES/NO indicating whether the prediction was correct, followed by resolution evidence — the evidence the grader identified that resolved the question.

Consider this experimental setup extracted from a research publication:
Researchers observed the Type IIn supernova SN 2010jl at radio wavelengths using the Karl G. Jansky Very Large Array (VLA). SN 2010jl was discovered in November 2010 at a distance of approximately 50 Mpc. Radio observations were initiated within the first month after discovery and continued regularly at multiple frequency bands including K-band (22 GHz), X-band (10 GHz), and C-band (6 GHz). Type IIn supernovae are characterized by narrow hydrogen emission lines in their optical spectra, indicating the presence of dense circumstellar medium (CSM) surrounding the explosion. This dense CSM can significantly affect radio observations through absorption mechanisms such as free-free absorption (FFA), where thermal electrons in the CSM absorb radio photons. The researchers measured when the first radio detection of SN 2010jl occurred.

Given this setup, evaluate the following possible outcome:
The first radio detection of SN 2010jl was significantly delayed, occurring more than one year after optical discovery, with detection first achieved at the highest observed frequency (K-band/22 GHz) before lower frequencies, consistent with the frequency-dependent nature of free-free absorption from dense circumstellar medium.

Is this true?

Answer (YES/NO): YES